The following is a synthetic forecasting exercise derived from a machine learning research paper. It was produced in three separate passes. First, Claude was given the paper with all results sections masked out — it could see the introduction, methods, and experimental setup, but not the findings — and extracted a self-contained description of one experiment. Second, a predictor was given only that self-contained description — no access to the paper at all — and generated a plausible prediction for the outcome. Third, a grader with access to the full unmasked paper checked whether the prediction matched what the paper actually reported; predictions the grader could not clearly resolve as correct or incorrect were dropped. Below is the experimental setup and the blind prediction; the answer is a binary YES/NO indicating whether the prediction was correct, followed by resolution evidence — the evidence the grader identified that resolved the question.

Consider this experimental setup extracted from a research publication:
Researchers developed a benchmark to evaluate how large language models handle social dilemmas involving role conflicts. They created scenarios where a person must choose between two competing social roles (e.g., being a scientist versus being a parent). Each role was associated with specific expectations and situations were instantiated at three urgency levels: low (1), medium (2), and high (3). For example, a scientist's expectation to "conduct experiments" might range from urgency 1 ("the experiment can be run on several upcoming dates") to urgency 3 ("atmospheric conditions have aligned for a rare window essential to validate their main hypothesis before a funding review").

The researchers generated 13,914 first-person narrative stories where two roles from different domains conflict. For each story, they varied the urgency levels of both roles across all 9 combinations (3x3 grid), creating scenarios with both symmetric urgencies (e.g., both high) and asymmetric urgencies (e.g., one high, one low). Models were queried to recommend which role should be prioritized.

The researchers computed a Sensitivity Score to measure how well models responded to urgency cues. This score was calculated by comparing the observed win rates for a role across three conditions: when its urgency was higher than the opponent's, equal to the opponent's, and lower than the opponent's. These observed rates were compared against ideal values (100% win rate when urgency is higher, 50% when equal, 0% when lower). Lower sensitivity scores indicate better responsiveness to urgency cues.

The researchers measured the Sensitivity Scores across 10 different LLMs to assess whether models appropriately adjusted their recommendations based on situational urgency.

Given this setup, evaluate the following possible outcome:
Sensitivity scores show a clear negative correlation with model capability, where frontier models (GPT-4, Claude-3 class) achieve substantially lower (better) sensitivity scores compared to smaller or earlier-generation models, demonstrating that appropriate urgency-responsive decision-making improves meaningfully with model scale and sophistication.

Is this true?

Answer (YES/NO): NO